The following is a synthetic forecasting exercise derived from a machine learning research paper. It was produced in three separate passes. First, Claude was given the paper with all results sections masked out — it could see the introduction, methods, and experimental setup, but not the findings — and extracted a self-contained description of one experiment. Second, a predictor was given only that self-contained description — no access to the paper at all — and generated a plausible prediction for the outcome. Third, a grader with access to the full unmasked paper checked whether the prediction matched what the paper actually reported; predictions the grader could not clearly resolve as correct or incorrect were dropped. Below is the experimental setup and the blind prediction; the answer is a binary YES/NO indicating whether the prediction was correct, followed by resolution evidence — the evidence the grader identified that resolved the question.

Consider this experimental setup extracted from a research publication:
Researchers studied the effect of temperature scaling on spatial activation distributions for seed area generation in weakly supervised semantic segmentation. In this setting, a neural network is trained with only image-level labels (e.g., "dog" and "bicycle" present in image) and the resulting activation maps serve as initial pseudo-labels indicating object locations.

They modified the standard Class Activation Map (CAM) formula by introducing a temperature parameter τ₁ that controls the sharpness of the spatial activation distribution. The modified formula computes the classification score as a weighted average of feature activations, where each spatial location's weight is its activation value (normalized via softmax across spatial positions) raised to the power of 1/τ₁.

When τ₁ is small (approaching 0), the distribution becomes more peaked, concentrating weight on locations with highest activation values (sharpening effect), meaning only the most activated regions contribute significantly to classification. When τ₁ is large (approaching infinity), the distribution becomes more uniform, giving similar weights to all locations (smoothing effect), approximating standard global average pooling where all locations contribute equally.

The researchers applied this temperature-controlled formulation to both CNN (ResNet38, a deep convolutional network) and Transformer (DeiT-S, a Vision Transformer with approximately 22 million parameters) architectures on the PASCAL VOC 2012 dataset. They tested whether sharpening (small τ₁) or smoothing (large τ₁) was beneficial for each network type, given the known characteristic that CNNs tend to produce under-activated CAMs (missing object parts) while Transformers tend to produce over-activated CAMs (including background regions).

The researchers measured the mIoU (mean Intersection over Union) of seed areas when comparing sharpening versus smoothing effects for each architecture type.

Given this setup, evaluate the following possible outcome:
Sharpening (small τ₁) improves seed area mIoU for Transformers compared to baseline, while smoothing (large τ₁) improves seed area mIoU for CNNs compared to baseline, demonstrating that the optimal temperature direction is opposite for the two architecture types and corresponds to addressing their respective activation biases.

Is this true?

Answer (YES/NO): YES